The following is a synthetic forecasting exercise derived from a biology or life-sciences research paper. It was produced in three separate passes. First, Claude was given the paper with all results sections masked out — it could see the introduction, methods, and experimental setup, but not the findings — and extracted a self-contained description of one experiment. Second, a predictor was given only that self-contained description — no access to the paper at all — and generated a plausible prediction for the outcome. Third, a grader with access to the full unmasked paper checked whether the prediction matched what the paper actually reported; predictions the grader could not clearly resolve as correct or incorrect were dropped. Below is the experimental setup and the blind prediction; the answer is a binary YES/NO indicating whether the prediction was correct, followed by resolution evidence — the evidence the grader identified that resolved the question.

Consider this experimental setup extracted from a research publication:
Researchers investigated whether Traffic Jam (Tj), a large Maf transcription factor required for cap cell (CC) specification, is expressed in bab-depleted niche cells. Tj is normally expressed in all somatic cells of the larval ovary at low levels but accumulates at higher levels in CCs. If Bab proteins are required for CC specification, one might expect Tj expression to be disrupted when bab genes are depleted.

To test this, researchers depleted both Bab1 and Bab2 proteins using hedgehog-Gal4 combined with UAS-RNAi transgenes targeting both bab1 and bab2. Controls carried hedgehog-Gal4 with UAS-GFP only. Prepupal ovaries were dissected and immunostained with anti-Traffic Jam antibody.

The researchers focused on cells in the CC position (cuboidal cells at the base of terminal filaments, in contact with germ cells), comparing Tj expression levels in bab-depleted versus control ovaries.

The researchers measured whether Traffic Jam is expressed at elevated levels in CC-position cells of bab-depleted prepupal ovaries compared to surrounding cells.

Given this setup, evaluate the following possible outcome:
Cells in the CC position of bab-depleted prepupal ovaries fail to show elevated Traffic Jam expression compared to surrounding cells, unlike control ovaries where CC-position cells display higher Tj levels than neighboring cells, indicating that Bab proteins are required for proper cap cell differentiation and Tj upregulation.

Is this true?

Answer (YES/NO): NO